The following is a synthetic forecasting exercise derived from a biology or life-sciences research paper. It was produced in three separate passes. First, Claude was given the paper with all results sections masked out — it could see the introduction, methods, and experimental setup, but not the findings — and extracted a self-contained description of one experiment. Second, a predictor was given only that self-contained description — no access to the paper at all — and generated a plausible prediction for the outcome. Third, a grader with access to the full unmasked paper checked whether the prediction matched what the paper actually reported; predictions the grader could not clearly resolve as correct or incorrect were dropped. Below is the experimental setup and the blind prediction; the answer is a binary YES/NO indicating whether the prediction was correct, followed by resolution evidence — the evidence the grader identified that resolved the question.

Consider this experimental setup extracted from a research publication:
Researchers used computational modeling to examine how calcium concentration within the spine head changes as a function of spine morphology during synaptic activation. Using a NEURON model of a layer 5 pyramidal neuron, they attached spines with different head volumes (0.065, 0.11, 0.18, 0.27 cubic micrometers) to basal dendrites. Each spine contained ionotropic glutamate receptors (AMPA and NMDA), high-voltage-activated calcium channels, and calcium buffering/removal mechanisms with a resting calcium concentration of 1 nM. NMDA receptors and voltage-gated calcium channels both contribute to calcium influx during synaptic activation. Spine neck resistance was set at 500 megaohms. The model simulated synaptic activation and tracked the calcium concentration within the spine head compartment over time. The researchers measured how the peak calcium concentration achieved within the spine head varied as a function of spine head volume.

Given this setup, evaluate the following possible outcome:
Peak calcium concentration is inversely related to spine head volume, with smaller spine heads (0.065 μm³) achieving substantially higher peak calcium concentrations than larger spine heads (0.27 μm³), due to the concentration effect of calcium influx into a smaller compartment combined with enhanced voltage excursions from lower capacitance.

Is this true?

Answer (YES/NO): YES